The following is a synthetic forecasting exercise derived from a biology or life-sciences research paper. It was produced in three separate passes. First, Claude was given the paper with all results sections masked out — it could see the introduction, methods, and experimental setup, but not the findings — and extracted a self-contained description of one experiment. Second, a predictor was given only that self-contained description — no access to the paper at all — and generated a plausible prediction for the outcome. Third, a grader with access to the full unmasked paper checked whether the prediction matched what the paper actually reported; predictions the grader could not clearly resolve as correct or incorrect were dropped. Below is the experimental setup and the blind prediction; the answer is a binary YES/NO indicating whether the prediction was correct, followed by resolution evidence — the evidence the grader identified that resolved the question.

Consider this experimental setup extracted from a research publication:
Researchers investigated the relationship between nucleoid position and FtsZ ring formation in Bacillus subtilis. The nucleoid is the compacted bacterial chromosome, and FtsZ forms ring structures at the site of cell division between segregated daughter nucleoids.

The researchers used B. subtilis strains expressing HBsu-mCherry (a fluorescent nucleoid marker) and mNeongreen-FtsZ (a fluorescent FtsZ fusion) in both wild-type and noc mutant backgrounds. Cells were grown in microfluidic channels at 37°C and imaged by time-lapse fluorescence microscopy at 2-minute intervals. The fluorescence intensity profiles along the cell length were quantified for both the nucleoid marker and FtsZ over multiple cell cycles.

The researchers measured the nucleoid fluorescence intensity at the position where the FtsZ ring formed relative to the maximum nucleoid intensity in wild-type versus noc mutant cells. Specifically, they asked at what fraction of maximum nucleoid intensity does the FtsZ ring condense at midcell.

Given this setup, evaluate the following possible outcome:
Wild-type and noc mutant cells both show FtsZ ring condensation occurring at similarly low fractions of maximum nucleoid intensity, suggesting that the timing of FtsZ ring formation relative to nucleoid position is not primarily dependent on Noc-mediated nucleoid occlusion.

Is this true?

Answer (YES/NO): YES